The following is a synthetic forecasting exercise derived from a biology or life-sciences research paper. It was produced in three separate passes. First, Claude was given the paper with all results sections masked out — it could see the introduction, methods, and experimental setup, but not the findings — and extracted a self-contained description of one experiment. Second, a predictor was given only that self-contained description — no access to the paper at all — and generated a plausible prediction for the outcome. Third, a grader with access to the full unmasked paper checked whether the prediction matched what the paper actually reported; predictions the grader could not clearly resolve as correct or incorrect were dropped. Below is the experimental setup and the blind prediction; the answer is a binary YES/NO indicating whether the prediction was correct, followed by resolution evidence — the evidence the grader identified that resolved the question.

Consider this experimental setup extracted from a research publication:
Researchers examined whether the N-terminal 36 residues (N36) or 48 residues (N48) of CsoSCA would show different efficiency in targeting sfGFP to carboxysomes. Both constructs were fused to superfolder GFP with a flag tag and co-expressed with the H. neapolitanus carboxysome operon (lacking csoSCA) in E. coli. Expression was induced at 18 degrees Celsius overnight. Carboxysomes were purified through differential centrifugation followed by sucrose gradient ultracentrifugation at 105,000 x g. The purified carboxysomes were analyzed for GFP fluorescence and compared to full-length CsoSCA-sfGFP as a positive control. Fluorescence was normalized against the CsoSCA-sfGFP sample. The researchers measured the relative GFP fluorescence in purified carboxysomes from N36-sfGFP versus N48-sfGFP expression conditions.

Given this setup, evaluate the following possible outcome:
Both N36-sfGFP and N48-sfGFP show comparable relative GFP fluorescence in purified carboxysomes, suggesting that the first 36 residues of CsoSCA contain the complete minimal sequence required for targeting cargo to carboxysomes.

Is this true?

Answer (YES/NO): NO